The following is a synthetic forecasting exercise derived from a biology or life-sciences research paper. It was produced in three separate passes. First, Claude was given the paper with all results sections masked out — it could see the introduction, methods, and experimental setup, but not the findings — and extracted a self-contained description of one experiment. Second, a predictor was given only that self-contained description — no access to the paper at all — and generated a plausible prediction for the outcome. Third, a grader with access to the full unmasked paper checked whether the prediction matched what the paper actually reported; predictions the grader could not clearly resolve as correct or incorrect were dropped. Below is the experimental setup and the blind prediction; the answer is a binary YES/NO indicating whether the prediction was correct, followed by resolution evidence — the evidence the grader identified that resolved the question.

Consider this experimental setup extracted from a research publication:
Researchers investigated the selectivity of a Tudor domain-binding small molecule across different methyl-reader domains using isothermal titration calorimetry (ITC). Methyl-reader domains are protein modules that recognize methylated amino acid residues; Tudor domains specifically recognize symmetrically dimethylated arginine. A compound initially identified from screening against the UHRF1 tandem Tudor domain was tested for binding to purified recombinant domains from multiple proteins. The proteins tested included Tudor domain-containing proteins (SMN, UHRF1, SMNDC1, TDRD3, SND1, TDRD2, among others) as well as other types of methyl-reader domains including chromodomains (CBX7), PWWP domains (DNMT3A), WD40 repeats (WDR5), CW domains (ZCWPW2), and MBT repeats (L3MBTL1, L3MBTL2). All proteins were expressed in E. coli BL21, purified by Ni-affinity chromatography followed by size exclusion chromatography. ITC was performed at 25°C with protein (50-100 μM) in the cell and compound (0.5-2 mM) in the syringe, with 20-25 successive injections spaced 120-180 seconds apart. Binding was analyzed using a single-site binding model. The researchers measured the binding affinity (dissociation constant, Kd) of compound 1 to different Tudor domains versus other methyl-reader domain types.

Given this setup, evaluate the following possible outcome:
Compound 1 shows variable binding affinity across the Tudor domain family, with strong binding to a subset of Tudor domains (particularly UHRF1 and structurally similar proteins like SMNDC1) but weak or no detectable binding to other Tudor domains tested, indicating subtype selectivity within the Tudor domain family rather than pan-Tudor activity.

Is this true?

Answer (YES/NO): NO